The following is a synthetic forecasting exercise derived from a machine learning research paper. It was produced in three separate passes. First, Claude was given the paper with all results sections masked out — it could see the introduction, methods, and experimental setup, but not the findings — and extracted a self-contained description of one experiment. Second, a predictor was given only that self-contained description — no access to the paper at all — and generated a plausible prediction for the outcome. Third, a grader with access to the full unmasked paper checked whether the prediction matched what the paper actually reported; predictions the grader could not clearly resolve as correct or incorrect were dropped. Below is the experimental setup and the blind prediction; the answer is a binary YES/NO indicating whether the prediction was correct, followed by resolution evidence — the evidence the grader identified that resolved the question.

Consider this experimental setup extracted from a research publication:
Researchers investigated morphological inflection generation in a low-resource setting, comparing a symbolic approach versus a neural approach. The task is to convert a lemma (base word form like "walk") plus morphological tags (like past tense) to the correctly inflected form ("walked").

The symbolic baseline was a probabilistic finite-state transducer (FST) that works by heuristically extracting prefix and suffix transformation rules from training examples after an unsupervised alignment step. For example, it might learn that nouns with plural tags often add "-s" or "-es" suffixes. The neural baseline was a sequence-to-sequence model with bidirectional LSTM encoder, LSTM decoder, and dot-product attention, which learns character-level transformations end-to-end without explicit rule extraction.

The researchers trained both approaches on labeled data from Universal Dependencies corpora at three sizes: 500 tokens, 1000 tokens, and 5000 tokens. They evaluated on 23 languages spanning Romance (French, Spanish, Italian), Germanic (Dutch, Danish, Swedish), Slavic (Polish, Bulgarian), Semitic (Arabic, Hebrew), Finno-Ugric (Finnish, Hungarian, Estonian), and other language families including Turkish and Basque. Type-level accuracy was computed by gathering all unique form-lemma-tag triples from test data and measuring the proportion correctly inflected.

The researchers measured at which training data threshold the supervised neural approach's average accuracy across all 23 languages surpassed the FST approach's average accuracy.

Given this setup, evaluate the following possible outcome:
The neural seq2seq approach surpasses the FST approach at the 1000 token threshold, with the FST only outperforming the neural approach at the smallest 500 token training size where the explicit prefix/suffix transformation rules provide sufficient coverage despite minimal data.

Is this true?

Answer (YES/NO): NO